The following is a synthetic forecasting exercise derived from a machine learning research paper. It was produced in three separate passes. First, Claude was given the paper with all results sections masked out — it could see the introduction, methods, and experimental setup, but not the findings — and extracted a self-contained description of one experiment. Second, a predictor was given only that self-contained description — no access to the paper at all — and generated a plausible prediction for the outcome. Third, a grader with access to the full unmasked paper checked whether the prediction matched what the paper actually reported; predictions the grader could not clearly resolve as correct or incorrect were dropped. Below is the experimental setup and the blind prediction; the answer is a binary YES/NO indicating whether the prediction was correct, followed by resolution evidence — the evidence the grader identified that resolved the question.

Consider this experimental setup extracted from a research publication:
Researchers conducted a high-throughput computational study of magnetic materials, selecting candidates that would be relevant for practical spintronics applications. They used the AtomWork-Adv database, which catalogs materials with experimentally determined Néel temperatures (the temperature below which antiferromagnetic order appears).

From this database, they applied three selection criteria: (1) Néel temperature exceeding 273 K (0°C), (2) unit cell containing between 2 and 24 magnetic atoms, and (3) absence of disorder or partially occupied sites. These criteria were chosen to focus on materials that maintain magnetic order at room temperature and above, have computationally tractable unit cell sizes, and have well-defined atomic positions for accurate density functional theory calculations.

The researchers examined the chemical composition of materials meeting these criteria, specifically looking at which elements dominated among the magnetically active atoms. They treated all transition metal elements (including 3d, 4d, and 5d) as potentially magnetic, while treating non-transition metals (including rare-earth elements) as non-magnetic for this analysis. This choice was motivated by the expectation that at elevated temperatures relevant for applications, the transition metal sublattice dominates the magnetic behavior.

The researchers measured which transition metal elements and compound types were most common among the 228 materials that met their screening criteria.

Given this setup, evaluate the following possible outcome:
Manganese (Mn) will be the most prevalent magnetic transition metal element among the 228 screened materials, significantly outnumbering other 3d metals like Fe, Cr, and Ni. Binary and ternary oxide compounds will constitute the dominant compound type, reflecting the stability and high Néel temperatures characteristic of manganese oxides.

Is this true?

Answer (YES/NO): NO